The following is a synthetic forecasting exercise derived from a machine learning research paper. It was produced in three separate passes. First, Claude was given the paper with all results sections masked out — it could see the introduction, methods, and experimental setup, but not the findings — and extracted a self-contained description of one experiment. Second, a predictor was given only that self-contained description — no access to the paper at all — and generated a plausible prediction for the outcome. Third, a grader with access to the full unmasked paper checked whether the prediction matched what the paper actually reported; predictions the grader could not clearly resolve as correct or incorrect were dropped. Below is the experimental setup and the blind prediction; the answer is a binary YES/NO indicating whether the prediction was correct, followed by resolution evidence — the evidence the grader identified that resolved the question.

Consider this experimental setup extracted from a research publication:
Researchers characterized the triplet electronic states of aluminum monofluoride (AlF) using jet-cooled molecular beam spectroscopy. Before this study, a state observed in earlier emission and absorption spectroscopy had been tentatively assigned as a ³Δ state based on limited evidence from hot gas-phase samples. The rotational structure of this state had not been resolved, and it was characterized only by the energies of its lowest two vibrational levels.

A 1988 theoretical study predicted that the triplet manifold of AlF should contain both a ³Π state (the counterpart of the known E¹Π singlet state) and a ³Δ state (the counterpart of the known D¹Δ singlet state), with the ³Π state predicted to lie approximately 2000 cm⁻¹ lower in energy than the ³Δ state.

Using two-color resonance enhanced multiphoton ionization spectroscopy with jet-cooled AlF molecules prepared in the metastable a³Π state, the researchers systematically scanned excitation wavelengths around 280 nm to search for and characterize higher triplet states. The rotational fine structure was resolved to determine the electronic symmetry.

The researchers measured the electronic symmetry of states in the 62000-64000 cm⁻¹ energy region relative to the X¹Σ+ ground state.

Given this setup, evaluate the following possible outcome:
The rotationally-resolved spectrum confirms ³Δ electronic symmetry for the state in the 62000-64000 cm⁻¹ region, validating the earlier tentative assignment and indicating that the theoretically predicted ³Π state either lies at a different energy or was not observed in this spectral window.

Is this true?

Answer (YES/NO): NO